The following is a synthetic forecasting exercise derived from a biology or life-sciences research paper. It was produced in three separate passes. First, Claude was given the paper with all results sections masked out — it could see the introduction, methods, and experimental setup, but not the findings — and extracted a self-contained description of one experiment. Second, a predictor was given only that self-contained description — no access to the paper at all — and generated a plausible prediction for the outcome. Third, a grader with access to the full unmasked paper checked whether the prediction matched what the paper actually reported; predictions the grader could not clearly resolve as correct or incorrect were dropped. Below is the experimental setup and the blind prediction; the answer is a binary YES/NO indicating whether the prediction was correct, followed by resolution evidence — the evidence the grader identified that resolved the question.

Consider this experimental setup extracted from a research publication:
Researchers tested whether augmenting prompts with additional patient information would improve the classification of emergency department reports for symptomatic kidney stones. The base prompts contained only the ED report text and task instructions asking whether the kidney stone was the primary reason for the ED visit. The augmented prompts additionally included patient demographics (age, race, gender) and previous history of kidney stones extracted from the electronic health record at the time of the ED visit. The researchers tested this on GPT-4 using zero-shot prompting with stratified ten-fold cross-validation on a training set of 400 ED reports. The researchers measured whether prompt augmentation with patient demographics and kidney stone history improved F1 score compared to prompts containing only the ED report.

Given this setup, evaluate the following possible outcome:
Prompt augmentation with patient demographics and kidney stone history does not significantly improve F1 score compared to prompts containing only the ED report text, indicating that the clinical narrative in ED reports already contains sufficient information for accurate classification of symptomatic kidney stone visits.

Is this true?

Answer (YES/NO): NO